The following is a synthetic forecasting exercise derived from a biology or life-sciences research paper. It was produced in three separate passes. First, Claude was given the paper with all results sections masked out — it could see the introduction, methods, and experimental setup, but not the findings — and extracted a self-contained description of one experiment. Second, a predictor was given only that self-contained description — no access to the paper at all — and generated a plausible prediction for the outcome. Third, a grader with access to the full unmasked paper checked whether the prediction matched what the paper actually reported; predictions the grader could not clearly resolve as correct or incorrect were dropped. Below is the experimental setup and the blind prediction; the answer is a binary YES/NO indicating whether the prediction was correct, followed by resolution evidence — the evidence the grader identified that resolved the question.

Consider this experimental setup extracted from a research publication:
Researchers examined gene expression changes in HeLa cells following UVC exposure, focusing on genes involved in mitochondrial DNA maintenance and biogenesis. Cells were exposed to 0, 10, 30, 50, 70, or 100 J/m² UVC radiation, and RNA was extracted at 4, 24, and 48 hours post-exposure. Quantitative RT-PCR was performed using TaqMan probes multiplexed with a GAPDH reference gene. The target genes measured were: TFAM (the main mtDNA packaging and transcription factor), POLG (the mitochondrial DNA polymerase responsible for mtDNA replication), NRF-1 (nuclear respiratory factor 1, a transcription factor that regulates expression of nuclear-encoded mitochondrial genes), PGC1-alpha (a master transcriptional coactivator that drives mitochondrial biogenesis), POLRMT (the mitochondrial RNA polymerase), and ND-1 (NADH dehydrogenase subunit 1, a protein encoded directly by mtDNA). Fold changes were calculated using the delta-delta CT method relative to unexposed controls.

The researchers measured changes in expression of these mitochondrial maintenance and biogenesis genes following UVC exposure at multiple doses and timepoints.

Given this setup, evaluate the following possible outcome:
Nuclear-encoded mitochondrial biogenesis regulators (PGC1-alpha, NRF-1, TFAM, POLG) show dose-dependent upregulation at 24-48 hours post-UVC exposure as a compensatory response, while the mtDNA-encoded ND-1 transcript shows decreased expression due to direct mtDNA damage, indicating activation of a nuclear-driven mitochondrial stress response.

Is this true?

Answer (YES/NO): NO